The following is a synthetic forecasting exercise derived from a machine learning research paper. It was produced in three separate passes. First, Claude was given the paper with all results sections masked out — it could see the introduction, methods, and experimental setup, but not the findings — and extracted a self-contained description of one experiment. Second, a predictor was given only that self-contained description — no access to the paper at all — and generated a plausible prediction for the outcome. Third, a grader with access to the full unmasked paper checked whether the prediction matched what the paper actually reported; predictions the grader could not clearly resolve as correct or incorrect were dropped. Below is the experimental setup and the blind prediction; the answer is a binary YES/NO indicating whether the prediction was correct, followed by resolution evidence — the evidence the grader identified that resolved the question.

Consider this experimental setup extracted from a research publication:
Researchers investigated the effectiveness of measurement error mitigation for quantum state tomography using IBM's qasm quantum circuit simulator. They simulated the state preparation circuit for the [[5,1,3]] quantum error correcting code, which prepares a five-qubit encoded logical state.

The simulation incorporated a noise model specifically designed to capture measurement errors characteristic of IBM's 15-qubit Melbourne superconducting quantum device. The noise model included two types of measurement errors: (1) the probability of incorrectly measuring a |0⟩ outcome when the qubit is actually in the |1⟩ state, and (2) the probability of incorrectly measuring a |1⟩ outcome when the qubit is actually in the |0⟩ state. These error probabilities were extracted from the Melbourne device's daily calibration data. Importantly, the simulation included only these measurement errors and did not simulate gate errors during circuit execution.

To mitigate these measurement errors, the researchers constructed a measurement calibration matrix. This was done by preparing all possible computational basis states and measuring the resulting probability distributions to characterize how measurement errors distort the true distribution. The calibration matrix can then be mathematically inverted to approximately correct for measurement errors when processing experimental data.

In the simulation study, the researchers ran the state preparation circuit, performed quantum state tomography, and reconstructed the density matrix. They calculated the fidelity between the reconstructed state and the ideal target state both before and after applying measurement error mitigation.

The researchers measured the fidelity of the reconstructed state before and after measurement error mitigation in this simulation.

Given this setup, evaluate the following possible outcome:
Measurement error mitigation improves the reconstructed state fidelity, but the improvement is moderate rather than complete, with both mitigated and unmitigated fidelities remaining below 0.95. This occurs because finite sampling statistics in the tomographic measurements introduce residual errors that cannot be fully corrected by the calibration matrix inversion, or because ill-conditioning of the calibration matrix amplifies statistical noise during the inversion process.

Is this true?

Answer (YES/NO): NO